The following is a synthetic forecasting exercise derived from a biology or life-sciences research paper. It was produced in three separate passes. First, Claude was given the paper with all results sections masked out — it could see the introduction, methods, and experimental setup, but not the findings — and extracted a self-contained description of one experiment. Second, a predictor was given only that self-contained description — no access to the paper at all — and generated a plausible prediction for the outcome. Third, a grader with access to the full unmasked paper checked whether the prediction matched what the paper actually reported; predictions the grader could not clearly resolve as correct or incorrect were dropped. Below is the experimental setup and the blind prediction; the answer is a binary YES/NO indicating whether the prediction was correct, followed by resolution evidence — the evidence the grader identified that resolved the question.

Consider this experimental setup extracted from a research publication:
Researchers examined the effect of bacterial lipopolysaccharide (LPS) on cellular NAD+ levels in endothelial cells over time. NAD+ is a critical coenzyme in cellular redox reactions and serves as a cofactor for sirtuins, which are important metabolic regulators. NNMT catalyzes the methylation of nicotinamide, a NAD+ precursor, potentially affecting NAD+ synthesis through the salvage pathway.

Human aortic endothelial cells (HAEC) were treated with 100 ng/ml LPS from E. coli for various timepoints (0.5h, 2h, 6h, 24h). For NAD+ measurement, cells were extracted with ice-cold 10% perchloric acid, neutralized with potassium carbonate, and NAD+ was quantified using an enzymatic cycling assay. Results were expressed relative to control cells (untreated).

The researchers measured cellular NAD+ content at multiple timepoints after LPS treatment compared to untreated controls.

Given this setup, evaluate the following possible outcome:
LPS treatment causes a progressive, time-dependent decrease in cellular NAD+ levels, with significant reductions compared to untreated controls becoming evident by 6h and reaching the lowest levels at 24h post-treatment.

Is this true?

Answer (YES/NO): NO